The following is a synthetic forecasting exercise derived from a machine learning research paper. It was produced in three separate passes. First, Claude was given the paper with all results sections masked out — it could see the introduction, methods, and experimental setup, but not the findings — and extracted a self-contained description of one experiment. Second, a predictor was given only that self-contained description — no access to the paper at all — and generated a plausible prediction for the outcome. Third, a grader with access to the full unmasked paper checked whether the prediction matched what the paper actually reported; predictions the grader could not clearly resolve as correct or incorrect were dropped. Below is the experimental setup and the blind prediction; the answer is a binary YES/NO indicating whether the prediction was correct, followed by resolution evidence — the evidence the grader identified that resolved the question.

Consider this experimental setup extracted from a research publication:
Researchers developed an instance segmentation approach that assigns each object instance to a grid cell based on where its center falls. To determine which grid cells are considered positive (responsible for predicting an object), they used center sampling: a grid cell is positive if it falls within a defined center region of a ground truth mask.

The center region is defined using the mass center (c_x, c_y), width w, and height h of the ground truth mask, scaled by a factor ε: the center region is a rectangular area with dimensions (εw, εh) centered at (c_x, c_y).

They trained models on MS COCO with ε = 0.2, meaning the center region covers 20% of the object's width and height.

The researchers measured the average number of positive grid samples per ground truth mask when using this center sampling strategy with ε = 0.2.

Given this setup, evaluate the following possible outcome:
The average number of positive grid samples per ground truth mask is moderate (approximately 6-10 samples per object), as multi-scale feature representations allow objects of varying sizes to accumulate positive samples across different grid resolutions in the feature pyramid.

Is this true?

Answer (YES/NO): NO